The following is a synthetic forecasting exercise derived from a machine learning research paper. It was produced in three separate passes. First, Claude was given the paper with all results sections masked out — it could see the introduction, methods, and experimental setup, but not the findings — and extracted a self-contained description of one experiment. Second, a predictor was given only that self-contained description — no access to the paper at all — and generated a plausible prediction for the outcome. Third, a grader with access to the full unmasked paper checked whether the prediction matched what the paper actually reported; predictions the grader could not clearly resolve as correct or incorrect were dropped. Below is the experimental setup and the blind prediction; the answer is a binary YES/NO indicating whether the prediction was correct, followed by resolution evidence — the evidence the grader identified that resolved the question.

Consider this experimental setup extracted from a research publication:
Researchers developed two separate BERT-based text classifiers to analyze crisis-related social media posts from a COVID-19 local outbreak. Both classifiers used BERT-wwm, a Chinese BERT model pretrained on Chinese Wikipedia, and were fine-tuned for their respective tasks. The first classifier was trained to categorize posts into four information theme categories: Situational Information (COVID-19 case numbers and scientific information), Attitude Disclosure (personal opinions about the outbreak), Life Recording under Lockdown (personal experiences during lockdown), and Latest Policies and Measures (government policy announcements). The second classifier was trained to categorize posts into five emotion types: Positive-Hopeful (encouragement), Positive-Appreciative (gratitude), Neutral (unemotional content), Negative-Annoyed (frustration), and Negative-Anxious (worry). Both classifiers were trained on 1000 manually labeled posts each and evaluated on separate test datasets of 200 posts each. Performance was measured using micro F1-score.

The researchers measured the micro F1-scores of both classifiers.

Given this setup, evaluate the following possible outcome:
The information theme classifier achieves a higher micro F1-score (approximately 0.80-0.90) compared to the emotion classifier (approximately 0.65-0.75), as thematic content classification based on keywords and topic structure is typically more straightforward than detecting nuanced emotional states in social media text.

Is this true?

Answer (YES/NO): NO